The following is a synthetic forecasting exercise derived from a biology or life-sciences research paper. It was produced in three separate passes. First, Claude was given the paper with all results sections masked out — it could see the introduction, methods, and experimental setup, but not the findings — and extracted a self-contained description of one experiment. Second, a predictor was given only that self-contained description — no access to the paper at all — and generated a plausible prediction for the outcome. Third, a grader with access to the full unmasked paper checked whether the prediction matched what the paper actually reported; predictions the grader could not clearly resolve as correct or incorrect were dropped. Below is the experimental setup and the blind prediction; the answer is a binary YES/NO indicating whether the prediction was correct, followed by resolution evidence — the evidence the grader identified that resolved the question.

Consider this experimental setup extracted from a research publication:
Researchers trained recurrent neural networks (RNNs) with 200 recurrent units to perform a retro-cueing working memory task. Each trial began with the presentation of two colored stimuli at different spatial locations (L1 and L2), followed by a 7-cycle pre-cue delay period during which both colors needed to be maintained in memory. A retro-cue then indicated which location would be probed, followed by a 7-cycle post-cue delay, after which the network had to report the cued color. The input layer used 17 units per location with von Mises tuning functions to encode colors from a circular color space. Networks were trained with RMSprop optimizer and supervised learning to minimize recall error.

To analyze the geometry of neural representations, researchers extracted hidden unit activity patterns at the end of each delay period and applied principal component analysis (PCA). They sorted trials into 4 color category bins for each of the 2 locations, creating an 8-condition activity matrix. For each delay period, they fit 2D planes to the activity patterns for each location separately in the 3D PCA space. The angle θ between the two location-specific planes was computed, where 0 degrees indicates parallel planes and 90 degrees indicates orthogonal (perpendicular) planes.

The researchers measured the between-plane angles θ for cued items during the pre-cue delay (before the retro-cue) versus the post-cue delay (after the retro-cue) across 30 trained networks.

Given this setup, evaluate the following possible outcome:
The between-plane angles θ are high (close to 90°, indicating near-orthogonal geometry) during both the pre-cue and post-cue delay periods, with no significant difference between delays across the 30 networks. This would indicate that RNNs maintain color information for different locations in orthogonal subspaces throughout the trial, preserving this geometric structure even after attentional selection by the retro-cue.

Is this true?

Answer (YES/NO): NO